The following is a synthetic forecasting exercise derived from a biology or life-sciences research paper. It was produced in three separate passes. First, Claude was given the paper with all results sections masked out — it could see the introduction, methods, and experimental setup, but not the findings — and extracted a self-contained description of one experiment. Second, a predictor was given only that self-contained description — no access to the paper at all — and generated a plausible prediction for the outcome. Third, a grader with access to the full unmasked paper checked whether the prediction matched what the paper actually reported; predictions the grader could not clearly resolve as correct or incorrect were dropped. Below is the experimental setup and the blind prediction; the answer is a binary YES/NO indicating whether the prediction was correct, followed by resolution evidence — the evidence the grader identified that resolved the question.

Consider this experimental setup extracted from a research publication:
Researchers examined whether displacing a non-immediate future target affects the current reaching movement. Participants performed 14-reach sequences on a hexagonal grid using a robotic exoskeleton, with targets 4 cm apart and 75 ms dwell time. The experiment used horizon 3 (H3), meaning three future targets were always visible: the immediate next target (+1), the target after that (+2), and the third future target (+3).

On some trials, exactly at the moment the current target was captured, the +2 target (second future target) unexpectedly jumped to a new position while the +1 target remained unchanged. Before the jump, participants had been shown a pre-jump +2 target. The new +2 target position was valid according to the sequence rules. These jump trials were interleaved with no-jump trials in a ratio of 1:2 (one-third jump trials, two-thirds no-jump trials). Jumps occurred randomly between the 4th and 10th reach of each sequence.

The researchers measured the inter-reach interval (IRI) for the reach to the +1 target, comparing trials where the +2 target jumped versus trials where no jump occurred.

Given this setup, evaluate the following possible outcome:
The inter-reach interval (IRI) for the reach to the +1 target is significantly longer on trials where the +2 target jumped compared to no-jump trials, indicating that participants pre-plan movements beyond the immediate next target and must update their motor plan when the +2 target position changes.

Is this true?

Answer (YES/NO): NO